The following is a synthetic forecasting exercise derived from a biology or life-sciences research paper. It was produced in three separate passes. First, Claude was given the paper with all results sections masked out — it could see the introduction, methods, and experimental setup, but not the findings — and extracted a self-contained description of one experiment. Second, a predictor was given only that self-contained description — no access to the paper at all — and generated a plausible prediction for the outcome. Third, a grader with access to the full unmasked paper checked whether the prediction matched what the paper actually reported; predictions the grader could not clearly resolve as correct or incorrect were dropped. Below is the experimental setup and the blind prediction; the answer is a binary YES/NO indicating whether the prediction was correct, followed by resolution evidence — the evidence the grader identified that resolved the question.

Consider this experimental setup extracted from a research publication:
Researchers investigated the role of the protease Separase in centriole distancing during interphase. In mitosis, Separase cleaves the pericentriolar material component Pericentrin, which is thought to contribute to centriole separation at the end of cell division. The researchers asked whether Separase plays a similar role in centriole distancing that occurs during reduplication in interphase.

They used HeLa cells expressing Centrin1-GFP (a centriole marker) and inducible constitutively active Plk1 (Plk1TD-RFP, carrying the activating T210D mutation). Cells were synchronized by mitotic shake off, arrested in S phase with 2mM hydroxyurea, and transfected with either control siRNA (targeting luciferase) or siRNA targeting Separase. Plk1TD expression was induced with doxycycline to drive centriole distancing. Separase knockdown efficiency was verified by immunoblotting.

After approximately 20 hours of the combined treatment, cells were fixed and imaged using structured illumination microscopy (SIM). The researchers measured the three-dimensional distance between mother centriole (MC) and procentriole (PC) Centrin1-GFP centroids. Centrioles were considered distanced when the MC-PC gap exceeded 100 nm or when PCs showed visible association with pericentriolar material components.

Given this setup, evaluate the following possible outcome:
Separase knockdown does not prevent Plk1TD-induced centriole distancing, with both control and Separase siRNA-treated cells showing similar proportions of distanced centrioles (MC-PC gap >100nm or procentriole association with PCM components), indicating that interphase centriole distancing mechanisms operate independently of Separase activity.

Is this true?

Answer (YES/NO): YES